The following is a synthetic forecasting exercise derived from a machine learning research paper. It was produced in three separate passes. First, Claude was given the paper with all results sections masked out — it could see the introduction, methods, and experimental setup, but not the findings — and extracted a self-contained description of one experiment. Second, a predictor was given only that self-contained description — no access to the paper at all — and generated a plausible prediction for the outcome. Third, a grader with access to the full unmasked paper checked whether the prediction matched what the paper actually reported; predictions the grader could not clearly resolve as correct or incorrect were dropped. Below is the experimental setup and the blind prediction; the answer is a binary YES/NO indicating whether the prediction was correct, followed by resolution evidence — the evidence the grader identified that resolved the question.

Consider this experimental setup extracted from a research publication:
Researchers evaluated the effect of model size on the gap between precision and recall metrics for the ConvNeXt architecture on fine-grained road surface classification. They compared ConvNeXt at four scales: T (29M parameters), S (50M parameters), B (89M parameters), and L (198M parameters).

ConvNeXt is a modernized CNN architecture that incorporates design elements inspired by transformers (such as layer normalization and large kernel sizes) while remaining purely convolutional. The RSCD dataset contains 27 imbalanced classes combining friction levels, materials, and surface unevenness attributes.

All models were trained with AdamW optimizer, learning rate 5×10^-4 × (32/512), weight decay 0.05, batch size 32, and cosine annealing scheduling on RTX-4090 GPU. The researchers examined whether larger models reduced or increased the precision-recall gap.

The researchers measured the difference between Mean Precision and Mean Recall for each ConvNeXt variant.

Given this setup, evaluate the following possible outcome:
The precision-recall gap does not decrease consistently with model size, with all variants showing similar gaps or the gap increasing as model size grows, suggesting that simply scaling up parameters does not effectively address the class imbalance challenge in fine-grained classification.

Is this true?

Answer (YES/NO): NO